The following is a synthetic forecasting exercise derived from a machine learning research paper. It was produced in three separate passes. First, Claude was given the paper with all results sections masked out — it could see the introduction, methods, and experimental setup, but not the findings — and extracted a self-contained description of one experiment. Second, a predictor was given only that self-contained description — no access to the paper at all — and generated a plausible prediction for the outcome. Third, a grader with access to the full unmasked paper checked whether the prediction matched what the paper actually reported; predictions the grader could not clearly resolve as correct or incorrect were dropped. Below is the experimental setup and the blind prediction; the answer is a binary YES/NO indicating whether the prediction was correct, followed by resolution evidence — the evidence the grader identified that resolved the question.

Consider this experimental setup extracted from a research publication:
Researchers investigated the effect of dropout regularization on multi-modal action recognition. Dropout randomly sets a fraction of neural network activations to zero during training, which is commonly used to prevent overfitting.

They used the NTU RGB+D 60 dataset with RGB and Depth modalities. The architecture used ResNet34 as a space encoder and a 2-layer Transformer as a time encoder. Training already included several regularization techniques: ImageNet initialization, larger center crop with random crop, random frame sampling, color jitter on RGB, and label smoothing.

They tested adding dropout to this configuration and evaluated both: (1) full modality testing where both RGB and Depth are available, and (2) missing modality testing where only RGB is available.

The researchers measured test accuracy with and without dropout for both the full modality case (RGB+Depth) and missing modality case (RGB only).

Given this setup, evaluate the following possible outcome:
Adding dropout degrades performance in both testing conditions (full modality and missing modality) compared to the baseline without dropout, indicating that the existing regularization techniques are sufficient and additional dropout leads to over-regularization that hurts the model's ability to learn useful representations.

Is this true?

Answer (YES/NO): NO